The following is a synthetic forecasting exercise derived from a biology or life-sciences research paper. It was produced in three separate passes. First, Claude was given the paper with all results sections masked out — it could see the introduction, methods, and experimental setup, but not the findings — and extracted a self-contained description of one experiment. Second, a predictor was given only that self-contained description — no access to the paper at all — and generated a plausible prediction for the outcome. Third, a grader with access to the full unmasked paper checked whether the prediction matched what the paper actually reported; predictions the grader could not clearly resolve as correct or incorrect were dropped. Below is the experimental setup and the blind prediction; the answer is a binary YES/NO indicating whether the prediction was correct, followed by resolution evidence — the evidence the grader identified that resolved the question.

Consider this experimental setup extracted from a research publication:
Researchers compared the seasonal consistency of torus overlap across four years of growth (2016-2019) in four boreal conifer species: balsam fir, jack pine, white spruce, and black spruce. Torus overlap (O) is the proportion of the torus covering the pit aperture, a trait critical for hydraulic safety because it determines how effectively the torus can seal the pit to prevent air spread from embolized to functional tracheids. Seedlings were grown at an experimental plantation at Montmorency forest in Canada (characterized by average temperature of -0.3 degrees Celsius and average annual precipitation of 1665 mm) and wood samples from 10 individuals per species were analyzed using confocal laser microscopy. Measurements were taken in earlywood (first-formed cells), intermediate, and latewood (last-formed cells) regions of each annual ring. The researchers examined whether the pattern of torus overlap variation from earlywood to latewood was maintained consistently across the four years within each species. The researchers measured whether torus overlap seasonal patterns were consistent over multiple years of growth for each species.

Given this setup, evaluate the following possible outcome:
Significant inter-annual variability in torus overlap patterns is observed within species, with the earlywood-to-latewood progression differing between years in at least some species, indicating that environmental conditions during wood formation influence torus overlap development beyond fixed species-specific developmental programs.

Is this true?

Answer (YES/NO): NO